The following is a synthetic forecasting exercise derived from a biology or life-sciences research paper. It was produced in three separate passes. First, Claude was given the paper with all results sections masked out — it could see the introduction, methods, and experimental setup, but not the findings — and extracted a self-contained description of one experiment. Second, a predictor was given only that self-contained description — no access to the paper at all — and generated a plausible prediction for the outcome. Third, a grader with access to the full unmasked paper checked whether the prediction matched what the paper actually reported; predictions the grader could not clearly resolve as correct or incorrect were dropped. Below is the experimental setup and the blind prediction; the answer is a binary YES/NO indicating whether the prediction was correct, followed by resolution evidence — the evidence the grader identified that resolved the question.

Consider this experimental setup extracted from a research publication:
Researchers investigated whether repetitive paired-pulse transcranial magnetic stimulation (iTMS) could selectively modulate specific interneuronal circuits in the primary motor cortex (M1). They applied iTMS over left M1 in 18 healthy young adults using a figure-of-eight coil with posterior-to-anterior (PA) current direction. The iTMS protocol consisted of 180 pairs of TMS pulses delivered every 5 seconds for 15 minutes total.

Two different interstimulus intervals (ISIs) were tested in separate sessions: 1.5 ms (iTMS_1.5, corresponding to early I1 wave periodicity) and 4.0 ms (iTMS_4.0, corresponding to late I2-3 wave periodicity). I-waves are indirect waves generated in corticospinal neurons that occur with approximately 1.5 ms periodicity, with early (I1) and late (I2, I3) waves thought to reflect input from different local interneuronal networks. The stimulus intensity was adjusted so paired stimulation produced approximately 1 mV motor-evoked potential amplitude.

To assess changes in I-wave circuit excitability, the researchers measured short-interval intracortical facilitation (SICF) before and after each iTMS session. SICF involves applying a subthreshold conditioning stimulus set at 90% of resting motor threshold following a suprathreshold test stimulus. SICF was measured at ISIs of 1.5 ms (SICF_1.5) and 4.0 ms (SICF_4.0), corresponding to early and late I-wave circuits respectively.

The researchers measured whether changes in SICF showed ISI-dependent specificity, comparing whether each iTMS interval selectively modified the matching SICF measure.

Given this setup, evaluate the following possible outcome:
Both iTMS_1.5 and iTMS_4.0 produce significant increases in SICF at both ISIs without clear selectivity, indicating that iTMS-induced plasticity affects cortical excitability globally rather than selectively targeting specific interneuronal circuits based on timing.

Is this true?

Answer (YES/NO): YES